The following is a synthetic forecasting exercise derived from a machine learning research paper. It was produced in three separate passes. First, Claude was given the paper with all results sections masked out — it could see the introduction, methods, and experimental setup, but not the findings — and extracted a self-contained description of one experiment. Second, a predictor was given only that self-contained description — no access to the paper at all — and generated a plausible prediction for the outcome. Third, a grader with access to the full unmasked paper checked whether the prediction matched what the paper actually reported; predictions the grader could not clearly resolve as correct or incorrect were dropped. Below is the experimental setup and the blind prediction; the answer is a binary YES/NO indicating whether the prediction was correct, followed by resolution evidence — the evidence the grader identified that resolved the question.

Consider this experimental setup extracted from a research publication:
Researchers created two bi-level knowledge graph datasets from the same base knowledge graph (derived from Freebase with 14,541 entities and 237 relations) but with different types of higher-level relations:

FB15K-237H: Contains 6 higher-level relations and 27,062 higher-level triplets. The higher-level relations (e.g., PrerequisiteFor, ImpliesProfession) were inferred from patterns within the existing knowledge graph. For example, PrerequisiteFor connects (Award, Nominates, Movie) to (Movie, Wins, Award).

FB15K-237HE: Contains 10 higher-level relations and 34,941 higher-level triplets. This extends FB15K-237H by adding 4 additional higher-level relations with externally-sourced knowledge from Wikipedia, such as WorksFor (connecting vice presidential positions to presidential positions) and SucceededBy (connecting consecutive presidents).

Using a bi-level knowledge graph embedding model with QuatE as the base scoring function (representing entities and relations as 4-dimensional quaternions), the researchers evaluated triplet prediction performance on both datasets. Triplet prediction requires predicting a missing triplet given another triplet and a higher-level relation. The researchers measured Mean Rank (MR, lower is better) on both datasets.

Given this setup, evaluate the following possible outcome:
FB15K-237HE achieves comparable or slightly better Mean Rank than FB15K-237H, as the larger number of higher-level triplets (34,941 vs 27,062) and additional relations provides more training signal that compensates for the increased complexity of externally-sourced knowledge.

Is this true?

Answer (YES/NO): NO